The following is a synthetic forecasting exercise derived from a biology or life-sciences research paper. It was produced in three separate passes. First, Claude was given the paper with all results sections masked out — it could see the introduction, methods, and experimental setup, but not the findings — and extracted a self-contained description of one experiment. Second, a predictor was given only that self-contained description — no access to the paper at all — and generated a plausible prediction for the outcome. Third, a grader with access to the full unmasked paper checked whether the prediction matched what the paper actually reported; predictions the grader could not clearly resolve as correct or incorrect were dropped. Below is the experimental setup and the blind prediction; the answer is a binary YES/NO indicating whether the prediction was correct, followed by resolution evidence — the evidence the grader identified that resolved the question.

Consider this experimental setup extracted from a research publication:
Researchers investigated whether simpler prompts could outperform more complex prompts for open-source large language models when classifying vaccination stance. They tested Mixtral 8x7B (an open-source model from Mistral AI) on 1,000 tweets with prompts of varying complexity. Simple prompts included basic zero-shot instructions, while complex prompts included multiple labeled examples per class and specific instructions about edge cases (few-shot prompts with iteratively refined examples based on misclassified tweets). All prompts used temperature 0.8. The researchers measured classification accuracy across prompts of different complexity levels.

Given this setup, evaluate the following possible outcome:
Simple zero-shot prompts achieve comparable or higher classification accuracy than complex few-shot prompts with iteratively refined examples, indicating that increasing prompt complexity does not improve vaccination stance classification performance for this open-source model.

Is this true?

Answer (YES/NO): NO